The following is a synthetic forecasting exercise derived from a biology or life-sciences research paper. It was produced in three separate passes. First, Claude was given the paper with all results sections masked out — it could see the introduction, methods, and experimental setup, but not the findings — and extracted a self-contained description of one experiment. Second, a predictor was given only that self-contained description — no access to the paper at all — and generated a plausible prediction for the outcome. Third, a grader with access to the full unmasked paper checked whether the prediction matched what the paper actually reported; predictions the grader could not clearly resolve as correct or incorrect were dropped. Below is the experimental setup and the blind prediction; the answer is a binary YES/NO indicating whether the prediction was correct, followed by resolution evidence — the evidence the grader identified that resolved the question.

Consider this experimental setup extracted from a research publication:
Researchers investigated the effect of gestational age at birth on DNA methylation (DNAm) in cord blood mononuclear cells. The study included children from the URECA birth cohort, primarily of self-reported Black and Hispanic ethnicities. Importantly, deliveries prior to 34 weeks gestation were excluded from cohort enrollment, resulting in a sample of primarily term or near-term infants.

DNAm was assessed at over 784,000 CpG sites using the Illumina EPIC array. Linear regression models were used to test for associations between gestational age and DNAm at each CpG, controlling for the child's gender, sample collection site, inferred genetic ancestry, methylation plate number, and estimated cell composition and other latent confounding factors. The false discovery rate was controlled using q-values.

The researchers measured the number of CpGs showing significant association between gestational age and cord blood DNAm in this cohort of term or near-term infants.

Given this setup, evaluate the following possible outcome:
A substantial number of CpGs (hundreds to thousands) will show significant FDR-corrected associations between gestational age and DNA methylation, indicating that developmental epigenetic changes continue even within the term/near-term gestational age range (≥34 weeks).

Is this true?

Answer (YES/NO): YES